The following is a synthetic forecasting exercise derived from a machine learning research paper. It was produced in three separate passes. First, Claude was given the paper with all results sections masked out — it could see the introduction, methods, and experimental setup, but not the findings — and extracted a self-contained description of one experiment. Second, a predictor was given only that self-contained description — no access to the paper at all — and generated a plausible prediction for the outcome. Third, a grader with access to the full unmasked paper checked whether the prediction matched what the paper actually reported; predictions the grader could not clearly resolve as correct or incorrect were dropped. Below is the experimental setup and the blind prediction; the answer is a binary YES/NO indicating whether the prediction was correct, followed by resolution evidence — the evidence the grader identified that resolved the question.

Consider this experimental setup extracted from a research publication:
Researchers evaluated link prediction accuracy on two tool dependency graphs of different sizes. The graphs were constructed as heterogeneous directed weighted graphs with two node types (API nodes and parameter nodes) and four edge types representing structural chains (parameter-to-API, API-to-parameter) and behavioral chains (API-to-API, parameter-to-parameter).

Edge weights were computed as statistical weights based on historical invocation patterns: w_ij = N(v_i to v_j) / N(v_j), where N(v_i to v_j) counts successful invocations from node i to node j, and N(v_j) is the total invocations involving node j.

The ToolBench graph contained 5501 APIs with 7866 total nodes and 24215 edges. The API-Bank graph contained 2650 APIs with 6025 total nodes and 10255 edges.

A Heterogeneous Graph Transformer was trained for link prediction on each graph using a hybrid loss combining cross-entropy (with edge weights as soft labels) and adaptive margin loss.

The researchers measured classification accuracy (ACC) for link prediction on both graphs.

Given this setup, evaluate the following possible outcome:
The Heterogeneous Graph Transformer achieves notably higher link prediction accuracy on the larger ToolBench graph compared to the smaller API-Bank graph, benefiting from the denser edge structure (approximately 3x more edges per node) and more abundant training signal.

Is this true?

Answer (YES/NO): NO